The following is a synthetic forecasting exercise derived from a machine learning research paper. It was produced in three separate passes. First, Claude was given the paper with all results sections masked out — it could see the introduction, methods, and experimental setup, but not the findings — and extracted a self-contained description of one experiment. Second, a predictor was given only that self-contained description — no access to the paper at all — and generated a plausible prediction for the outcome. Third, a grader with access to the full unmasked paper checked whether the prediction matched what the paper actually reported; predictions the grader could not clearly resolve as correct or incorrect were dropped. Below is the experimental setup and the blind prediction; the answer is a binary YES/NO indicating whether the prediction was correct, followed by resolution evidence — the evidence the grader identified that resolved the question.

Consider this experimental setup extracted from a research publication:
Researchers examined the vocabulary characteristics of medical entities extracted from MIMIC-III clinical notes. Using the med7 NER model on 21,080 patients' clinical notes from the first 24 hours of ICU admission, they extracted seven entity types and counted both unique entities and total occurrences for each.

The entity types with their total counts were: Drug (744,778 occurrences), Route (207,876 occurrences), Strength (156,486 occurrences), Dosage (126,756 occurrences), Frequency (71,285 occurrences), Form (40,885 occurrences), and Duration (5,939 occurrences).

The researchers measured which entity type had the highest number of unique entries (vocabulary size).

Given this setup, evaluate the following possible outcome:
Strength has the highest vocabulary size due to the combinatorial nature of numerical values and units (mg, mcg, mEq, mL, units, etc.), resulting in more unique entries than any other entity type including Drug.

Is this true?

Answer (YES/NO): NO